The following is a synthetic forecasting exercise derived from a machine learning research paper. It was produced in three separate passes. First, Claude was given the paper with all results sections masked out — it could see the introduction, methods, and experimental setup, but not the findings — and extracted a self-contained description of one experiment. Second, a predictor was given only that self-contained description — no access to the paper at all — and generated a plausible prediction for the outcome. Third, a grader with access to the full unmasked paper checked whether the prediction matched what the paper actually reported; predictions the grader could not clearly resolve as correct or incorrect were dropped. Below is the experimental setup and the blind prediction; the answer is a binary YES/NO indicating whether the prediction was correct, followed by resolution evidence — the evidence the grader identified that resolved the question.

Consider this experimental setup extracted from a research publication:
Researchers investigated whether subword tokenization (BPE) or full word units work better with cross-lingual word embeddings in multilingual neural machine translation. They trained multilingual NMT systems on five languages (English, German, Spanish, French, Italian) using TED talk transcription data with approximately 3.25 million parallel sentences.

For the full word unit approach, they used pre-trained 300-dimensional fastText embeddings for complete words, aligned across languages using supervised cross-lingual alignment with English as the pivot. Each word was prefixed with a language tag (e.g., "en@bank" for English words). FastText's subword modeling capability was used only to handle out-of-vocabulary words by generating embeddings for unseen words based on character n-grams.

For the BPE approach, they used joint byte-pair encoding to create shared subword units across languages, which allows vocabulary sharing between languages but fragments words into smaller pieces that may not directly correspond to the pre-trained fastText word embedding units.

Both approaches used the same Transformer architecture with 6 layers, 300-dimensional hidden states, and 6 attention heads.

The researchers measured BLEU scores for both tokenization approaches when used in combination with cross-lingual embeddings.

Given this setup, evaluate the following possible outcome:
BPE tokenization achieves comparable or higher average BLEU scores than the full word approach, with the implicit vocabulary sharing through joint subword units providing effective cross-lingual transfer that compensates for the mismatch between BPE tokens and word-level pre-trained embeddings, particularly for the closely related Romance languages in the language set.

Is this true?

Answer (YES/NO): NO